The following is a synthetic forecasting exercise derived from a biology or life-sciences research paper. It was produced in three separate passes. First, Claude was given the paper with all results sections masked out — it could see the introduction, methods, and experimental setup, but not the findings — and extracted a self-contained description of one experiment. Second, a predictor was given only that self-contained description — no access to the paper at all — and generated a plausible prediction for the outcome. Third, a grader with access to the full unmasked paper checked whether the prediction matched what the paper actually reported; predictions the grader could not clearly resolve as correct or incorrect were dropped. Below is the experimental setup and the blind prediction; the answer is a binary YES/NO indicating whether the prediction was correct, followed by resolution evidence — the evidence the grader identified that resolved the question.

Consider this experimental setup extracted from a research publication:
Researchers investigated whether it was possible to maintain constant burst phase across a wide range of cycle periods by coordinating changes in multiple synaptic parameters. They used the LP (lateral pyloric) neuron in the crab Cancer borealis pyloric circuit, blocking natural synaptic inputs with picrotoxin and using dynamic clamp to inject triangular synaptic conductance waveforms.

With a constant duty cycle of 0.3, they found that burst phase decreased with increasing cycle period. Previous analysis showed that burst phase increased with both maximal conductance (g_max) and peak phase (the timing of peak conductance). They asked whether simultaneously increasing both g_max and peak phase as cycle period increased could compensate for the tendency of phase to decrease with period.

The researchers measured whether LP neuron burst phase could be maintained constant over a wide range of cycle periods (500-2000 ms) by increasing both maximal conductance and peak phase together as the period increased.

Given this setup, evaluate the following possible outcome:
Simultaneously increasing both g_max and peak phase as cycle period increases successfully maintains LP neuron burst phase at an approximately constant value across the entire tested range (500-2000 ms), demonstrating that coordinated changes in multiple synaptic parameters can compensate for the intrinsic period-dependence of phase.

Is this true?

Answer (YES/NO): NO